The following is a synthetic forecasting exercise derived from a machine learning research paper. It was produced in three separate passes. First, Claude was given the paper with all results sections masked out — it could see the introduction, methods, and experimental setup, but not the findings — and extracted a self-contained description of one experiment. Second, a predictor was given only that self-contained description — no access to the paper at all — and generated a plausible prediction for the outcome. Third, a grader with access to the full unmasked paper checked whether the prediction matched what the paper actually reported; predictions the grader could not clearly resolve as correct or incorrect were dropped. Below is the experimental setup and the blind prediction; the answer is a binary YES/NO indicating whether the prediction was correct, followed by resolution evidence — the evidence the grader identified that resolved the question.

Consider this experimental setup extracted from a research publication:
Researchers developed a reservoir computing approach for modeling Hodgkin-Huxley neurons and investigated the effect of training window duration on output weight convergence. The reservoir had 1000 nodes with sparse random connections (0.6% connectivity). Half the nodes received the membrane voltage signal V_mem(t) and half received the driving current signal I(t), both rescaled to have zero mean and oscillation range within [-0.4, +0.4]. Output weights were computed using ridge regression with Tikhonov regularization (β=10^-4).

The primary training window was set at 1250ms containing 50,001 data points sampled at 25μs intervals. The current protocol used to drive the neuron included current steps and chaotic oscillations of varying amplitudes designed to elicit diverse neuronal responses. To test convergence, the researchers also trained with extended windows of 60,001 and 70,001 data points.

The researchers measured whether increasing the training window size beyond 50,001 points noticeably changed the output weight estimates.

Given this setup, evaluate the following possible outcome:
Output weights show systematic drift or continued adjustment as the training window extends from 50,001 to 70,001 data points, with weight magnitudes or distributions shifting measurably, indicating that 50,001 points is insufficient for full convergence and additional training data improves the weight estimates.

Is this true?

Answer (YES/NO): NO